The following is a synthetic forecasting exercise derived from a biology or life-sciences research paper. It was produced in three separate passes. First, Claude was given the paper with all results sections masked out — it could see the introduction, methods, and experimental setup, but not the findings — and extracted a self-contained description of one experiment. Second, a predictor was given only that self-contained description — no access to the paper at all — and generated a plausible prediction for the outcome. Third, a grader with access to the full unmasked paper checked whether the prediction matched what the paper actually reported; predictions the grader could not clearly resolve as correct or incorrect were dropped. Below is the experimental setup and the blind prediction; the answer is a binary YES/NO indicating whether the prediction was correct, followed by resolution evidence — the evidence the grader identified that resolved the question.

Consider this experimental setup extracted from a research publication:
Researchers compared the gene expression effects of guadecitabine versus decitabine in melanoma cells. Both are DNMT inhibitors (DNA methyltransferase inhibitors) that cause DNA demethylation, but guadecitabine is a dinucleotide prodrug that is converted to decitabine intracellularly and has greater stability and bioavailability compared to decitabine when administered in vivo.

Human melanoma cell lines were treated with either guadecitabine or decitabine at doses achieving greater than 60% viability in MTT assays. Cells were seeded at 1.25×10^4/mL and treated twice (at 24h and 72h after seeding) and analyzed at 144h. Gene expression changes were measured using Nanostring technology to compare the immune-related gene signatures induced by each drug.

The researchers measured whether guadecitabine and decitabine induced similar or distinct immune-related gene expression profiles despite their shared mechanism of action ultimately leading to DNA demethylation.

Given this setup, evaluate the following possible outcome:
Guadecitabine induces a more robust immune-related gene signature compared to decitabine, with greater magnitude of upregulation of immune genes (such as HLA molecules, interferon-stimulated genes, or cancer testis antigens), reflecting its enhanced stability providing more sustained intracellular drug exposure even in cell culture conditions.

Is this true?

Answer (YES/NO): NO